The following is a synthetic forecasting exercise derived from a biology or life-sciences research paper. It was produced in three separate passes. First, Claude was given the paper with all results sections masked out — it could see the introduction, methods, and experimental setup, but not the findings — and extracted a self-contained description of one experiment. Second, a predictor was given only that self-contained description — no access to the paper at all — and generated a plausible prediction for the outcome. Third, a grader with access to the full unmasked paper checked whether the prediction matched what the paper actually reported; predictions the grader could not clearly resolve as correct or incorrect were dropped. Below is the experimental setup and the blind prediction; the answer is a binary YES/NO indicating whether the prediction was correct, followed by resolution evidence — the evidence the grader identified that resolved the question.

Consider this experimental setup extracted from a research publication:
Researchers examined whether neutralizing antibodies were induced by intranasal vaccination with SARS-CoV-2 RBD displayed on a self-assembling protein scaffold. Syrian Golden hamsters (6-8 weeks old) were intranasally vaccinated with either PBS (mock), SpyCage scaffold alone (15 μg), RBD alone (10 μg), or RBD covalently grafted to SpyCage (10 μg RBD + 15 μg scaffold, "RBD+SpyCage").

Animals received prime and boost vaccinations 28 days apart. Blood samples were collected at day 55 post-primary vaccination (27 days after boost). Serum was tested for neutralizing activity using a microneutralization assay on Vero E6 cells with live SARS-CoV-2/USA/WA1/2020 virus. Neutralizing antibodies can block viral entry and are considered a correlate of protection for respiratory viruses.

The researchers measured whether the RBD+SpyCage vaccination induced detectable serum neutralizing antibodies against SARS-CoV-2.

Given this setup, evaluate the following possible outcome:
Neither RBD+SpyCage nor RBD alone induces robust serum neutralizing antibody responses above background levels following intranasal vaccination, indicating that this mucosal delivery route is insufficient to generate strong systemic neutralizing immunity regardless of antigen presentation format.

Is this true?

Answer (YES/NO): NO